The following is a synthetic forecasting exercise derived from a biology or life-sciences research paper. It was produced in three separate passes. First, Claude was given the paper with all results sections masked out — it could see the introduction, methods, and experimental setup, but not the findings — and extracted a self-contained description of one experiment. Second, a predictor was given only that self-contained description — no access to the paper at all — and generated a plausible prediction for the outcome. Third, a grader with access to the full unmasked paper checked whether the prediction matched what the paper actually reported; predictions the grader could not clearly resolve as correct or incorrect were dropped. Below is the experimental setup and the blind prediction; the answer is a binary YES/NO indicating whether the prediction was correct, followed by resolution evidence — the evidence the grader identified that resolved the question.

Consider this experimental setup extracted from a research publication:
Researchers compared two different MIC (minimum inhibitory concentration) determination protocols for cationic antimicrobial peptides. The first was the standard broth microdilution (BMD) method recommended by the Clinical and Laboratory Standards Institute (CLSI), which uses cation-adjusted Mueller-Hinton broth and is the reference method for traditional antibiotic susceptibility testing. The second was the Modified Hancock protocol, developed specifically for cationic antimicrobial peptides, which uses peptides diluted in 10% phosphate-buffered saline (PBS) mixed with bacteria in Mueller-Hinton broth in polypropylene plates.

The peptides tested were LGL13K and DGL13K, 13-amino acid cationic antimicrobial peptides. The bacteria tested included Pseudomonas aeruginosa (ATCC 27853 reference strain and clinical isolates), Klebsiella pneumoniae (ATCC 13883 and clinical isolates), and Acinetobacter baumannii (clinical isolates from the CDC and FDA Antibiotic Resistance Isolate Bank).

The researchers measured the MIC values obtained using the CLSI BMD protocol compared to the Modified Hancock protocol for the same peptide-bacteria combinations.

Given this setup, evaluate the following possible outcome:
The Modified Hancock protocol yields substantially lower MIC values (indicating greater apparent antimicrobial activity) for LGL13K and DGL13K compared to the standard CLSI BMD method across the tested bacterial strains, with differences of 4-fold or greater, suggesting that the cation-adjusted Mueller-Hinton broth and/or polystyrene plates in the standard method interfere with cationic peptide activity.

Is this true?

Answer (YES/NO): NO